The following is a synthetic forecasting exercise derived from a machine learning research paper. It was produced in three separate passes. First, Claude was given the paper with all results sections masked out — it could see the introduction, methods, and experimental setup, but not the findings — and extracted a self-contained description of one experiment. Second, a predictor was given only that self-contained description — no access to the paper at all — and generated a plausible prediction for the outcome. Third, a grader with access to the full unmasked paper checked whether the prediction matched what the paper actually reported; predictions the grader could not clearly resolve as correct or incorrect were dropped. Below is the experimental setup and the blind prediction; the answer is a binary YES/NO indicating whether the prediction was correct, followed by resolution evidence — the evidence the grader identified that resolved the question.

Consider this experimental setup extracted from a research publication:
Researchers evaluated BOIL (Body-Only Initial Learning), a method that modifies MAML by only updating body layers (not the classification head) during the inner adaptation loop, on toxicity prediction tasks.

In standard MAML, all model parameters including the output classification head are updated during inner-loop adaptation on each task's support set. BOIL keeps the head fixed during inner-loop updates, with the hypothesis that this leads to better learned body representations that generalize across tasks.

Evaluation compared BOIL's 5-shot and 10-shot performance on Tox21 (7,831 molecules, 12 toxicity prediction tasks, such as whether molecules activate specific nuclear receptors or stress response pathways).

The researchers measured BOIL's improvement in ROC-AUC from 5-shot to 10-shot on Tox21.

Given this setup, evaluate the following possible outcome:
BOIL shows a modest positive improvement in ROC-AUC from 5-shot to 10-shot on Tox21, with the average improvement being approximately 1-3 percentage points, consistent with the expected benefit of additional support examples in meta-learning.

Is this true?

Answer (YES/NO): NO